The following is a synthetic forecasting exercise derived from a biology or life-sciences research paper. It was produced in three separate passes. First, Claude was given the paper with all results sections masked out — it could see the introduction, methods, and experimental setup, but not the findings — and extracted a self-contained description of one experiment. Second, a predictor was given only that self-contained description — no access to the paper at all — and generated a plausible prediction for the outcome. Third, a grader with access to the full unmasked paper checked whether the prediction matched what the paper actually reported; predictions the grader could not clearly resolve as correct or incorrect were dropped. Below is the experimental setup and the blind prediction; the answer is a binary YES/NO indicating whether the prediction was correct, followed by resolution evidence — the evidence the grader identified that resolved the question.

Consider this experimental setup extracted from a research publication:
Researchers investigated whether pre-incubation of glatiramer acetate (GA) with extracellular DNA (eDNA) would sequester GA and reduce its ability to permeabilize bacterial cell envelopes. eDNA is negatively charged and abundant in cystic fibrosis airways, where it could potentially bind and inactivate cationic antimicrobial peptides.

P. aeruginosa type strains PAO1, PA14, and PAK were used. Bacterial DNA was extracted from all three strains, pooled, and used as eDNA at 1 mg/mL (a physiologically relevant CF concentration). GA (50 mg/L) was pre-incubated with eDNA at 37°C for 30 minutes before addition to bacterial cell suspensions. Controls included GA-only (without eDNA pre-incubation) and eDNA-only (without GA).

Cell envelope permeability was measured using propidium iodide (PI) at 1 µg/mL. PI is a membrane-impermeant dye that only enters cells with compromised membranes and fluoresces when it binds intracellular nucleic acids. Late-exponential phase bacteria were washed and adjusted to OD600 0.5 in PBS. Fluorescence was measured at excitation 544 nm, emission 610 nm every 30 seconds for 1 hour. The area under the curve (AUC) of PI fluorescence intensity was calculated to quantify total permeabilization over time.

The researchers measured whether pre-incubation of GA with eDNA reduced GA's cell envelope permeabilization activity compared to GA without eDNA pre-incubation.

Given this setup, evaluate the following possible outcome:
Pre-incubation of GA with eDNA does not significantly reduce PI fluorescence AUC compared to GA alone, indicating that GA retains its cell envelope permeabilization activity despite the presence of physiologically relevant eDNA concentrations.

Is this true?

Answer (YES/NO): YES